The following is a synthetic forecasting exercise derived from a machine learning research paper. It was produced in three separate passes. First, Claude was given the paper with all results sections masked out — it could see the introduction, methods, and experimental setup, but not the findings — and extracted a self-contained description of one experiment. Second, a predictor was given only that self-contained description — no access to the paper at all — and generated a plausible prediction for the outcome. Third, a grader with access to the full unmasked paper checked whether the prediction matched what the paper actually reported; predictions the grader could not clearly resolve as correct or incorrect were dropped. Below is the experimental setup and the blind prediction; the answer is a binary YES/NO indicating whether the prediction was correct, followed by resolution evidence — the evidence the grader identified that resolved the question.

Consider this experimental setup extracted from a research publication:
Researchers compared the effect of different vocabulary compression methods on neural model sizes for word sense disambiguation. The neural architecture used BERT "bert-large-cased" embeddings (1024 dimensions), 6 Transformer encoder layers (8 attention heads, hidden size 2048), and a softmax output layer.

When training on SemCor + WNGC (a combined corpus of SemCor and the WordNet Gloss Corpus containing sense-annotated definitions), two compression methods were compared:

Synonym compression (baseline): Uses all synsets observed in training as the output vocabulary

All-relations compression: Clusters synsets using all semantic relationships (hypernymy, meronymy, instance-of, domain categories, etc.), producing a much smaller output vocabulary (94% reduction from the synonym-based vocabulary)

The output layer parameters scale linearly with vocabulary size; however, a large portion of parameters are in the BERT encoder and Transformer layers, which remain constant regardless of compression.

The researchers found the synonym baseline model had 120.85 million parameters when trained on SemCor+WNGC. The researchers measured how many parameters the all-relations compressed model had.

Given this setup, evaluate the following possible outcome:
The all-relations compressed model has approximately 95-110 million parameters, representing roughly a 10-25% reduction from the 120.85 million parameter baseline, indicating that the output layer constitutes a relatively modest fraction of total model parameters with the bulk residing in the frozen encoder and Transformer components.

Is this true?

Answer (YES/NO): NO